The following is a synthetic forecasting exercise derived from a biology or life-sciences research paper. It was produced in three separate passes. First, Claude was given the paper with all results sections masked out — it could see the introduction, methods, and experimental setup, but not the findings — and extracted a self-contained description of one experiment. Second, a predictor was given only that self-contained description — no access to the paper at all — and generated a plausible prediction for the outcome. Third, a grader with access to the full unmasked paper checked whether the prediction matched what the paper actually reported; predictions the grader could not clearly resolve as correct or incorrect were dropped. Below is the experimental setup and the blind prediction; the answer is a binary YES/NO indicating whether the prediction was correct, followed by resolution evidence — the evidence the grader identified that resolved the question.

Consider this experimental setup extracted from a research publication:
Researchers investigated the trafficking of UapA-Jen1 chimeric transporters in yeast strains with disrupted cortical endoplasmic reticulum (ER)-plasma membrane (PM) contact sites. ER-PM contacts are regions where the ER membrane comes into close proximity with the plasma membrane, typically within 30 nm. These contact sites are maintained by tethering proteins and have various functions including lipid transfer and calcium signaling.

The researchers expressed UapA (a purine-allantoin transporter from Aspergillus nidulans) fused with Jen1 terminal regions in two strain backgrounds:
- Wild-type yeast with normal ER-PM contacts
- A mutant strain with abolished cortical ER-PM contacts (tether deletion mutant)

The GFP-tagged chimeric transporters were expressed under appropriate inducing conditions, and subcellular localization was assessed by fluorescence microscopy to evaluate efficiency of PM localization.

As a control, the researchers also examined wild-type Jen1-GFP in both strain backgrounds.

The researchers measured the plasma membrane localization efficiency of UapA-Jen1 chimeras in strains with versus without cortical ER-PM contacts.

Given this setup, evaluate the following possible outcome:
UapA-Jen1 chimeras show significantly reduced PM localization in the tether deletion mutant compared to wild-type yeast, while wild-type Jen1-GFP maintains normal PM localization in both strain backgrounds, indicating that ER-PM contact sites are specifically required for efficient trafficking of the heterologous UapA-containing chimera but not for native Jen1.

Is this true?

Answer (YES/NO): NO